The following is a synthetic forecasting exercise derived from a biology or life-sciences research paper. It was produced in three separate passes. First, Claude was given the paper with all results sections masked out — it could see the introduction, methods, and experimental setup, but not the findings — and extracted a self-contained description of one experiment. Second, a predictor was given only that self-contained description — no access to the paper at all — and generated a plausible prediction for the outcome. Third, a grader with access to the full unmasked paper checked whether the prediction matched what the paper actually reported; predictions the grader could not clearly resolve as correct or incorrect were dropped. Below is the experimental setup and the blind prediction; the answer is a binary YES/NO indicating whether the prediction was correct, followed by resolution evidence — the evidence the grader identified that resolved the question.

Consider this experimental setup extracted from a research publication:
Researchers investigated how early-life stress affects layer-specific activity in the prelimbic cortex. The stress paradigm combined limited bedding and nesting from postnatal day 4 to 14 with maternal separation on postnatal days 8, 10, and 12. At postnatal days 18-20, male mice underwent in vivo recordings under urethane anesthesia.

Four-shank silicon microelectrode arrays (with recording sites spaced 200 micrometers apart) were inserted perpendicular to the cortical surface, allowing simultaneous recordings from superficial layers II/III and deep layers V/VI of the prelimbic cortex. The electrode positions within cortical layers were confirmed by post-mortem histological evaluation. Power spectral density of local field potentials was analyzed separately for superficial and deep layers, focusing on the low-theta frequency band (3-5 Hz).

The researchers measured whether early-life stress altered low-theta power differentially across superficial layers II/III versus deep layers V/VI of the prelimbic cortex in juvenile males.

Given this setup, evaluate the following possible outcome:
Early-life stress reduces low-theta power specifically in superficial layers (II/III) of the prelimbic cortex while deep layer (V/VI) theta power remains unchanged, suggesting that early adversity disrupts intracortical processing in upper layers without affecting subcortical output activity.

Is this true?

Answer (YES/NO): NO